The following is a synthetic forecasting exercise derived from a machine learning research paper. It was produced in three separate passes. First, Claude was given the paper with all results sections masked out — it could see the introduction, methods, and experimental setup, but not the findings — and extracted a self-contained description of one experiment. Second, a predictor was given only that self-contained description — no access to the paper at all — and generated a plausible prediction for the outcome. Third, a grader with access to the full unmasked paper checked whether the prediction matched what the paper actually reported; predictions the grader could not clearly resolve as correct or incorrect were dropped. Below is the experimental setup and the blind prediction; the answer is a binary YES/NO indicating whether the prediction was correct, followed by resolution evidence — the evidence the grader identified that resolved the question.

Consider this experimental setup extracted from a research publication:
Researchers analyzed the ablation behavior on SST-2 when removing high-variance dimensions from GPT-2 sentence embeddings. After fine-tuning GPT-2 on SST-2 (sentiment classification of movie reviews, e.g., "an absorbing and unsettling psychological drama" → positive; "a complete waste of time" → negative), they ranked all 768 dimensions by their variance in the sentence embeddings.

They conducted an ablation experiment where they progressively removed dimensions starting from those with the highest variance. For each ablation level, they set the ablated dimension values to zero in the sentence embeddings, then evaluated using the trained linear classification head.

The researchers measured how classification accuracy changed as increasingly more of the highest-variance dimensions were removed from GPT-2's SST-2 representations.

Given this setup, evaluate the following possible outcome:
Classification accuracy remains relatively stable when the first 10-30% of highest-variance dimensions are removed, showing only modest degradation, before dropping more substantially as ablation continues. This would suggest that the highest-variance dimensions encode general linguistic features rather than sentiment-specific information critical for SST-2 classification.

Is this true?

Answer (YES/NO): NO